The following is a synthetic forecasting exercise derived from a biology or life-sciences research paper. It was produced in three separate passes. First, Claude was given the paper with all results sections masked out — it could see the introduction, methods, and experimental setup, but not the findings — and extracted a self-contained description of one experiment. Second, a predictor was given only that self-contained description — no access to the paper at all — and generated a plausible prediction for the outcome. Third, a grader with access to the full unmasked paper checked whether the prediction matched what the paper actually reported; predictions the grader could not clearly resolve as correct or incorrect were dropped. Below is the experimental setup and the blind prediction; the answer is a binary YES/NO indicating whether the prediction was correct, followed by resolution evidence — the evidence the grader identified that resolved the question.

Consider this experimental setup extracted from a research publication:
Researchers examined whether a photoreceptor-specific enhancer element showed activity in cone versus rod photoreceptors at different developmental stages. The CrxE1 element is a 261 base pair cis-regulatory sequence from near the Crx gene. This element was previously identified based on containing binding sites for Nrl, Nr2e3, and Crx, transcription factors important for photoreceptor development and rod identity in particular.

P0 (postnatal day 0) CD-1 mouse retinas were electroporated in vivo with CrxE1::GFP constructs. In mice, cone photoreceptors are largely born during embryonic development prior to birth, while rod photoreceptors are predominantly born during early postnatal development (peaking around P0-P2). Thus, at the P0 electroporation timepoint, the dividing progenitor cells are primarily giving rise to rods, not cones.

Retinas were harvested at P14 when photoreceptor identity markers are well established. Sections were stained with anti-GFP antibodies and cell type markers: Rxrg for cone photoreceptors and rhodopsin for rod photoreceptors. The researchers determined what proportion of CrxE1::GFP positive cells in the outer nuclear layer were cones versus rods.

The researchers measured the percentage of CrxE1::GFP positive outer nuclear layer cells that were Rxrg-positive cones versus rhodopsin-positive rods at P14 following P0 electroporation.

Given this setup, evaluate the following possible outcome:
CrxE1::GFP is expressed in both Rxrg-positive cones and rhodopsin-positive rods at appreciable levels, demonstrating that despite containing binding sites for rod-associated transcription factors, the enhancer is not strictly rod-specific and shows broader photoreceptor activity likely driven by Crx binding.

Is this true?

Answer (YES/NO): NO